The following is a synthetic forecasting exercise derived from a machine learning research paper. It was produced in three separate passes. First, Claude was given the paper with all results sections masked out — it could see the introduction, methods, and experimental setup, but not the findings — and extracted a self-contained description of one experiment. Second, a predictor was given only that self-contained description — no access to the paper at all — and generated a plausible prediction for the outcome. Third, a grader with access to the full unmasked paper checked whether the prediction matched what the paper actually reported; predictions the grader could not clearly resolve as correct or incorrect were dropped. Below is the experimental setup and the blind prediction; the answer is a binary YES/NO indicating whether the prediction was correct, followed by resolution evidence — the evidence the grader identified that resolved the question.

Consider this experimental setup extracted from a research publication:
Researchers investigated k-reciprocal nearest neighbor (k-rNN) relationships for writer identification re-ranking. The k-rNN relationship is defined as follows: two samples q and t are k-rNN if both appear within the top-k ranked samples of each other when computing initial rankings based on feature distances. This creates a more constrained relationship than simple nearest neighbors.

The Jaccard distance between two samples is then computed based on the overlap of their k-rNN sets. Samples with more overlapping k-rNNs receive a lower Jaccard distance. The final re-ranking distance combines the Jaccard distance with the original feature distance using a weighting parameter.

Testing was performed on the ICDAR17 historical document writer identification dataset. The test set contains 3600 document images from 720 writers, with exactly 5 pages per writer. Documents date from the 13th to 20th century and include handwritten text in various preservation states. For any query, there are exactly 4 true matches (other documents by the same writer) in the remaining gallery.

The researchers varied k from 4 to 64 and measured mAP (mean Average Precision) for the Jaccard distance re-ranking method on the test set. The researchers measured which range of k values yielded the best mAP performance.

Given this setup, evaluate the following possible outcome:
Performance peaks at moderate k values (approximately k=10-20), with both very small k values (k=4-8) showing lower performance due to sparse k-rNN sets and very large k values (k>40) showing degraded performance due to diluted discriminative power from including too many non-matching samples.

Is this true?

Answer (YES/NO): NO